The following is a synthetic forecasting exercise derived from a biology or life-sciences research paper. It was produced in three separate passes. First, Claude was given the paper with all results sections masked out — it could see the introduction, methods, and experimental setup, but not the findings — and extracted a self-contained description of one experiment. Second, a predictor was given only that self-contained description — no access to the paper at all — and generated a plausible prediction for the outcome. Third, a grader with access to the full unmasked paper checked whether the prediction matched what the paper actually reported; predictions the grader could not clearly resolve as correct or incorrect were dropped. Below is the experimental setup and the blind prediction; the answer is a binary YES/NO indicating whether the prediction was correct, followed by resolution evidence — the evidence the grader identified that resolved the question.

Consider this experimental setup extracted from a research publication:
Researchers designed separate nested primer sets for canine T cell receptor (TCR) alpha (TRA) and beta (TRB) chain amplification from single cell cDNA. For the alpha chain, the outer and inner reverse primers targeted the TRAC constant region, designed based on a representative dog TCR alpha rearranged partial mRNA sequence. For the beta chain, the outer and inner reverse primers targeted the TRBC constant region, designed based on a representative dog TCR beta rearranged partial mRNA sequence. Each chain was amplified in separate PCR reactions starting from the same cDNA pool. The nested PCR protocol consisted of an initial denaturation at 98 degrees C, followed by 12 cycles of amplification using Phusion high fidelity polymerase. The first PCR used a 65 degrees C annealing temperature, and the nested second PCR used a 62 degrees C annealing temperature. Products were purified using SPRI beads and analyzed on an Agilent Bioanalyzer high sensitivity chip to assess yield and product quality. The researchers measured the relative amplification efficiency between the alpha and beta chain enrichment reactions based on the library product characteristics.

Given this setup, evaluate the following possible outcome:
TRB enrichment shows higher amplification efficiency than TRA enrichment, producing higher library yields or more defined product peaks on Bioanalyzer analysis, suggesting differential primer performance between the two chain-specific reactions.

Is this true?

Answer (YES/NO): YES